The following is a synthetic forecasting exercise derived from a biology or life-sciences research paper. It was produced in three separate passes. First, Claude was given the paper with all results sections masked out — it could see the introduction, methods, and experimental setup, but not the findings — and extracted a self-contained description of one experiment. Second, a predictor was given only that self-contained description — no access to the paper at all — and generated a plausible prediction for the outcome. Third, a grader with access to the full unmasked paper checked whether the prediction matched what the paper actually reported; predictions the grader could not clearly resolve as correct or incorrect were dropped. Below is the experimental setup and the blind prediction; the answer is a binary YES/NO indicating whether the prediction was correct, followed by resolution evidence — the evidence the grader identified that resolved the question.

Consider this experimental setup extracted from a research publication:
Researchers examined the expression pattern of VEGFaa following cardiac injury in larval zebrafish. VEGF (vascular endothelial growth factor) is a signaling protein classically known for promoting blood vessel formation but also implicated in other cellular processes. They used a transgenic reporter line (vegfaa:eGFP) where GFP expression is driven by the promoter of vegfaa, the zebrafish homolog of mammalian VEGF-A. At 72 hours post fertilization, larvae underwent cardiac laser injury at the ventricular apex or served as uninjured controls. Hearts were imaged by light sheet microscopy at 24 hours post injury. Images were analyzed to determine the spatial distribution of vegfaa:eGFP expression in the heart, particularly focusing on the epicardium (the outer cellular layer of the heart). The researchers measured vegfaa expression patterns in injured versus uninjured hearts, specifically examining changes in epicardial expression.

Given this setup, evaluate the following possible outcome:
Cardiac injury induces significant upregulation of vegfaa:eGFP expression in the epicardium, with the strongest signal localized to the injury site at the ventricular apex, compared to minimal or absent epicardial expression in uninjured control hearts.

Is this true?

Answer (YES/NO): NO